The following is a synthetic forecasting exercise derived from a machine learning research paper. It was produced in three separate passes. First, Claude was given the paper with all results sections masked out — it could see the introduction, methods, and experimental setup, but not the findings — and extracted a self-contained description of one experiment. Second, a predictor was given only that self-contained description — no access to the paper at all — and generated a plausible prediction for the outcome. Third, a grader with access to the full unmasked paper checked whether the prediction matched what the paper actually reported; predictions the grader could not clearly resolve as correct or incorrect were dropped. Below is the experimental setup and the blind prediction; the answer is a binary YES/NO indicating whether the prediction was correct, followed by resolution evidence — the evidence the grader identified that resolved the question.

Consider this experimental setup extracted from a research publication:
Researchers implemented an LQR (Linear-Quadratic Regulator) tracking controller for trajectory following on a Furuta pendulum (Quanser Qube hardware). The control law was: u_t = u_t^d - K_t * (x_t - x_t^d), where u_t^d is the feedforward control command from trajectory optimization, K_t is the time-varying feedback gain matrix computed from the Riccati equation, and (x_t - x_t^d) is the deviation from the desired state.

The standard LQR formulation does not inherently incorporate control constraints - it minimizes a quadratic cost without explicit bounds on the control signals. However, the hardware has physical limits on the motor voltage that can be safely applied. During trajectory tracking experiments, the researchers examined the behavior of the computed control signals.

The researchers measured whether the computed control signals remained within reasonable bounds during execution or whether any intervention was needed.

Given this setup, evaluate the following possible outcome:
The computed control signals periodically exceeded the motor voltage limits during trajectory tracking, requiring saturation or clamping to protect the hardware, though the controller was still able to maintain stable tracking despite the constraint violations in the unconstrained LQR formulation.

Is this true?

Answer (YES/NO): YES